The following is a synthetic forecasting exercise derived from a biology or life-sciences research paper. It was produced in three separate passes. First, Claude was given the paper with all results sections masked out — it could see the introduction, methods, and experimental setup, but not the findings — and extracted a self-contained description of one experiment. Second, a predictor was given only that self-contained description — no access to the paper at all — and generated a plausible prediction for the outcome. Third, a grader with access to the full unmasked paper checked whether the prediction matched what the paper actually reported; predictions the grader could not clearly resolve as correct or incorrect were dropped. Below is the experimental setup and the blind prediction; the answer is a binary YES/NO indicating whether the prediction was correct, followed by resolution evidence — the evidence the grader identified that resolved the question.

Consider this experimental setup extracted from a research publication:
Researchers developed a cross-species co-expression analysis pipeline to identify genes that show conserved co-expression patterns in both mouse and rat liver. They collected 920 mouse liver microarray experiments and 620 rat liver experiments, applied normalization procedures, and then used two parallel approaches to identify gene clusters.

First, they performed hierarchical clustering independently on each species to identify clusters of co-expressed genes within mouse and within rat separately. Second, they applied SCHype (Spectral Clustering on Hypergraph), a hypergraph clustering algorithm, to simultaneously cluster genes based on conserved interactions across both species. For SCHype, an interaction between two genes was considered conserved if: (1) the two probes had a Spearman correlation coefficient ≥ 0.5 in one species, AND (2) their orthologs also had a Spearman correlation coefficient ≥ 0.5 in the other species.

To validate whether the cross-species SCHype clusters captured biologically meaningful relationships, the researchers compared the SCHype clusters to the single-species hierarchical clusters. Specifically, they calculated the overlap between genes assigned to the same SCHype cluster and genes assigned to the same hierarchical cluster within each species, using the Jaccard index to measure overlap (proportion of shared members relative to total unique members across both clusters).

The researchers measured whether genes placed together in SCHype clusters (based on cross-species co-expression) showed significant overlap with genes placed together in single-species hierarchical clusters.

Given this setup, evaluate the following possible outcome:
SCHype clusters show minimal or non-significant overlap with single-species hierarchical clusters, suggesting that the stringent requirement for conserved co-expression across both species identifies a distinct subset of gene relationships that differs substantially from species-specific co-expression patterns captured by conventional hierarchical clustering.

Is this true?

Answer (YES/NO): NO